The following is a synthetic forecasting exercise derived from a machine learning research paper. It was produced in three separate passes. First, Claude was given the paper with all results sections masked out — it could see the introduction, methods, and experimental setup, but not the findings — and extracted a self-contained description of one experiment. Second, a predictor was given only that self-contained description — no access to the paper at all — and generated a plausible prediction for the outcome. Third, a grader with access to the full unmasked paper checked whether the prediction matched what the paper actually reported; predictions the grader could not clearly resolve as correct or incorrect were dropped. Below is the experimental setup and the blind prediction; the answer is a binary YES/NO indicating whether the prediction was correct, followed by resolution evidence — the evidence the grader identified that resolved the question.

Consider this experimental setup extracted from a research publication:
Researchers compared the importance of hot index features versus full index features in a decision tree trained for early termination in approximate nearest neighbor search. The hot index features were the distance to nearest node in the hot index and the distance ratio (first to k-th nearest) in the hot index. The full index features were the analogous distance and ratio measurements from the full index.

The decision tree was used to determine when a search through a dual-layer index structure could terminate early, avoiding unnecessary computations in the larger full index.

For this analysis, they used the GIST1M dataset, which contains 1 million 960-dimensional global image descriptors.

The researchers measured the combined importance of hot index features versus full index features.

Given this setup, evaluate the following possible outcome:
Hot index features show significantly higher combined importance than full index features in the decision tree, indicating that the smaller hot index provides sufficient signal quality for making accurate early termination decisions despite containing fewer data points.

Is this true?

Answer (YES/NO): NO